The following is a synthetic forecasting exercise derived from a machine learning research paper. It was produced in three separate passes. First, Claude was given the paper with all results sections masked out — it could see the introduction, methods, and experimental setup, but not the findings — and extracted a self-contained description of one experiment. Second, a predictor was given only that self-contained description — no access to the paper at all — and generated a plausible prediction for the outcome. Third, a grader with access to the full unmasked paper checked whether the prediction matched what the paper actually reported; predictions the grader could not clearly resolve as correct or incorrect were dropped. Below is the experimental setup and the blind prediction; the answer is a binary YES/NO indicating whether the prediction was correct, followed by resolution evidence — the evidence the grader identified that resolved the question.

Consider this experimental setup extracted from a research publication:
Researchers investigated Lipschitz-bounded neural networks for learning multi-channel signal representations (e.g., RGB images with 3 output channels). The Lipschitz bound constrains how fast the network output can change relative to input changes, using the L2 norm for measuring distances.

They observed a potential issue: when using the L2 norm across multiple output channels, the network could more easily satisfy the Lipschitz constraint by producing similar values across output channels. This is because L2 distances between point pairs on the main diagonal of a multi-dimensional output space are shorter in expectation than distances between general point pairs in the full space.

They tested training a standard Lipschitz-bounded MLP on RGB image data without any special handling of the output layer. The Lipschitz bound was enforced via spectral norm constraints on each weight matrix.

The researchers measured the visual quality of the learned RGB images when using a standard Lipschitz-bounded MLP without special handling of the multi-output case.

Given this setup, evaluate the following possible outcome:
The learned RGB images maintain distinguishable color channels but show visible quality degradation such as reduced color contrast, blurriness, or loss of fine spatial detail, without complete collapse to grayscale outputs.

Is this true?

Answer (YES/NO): NO